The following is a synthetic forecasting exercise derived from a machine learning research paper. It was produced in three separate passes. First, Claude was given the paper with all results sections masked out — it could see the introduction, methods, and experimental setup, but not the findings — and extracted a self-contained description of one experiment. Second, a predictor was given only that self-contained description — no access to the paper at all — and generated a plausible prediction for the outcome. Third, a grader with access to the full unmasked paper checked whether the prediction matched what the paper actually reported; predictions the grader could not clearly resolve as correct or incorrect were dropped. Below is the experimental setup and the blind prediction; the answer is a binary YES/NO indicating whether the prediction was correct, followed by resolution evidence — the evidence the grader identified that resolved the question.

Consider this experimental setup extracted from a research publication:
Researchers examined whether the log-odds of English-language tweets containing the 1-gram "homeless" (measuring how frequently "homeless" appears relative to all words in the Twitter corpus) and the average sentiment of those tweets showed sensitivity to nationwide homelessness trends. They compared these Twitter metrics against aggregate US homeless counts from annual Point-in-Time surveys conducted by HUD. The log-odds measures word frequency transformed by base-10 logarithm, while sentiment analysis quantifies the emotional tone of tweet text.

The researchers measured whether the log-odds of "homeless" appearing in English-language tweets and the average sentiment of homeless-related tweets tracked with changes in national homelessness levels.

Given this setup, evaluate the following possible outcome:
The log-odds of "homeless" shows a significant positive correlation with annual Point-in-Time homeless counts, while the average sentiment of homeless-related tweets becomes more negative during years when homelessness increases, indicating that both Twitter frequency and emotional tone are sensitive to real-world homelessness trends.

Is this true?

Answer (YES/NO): NO